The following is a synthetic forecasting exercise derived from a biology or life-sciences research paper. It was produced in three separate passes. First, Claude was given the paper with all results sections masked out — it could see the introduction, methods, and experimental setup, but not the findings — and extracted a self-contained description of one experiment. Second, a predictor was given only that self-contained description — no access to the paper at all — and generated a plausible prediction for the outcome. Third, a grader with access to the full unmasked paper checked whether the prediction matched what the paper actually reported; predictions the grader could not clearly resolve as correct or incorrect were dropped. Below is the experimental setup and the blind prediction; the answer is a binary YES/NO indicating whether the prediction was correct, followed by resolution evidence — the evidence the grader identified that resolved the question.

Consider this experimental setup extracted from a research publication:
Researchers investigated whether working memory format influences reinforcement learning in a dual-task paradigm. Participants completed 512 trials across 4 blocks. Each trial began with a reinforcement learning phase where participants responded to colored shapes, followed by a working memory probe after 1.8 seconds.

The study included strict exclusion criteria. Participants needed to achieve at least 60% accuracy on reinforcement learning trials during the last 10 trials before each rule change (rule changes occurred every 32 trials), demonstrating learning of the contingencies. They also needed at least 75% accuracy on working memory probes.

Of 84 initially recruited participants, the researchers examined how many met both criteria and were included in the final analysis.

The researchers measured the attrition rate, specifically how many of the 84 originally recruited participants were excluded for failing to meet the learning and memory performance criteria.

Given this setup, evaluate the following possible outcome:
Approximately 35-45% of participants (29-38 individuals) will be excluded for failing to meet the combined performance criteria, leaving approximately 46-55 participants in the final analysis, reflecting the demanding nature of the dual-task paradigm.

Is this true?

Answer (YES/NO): YES